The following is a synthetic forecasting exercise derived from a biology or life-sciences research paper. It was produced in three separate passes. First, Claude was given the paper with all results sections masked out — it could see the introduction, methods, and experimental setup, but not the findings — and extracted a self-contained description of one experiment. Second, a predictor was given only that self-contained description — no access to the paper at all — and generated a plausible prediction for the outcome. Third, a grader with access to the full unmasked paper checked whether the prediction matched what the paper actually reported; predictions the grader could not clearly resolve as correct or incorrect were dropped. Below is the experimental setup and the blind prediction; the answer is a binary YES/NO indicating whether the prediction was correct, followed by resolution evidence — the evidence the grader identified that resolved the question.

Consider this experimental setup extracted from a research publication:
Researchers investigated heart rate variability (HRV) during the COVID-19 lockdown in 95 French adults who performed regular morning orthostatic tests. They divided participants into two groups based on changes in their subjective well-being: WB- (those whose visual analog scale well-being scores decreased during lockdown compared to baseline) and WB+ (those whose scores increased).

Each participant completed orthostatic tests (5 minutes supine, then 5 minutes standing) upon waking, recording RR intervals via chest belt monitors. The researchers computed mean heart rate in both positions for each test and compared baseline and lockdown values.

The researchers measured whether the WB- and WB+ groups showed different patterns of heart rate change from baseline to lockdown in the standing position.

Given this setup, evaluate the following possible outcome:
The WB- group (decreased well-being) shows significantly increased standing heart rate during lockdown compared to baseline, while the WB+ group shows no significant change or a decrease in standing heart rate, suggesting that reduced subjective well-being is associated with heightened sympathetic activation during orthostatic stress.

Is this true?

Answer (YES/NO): YES